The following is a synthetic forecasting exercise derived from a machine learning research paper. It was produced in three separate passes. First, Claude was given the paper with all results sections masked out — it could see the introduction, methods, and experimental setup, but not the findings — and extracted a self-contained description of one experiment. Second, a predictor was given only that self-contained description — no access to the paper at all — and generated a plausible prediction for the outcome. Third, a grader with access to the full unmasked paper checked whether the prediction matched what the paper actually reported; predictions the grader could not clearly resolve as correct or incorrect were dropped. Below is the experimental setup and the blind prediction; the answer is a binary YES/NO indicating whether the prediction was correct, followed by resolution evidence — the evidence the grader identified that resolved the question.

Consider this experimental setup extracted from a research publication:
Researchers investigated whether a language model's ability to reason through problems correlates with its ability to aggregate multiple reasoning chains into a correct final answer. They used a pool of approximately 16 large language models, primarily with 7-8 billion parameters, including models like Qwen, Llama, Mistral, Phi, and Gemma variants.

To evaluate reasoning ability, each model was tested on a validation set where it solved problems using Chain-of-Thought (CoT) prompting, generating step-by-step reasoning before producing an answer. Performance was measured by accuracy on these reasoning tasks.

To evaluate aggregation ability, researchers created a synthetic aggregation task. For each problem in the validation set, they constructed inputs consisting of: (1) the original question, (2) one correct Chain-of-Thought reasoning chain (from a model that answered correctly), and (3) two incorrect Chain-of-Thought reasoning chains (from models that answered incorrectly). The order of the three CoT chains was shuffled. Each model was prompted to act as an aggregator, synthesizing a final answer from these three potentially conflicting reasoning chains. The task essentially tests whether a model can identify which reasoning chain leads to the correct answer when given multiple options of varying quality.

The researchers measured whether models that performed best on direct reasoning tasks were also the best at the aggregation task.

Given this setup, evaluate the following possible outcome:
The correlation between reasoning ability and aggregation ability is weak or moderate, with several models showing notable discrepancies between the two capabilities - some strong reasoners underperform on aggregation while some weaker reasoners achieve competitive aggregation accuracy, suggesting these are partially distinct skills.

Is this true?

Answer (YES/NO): YES